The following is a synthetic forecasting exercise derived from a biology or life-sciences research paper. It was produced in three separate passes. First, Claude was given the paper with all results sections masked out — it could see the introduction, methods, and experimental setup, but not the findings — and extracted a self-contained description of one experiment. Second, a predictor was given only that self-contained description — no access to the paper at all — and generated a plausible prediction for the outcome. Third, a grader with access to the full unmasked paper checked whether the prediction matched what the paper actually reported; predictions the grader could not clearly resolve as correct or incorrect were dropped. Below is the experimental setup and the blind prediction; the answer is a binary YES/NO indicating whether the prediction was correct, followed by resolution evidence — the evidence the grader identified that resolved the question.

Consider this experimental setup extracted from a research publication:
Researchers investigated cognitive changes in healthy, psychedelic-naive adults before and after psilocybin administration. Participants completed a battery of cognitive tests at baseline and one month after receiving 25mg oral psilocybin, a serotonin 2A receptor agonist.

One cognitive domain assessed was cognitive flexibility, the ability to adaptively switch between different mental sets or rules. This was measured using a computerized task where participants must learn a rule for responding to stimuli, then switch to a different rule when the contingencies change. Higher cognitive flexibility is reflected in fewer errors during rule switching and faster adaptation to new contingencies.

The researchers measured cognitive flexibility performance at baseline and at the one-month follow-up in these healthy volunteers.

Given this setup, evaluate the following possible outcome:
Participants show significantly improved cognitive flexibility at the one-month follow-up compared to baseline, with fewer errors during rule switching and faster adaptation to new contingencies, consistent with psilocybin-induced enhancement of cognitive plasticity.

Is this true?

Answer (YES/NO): YES